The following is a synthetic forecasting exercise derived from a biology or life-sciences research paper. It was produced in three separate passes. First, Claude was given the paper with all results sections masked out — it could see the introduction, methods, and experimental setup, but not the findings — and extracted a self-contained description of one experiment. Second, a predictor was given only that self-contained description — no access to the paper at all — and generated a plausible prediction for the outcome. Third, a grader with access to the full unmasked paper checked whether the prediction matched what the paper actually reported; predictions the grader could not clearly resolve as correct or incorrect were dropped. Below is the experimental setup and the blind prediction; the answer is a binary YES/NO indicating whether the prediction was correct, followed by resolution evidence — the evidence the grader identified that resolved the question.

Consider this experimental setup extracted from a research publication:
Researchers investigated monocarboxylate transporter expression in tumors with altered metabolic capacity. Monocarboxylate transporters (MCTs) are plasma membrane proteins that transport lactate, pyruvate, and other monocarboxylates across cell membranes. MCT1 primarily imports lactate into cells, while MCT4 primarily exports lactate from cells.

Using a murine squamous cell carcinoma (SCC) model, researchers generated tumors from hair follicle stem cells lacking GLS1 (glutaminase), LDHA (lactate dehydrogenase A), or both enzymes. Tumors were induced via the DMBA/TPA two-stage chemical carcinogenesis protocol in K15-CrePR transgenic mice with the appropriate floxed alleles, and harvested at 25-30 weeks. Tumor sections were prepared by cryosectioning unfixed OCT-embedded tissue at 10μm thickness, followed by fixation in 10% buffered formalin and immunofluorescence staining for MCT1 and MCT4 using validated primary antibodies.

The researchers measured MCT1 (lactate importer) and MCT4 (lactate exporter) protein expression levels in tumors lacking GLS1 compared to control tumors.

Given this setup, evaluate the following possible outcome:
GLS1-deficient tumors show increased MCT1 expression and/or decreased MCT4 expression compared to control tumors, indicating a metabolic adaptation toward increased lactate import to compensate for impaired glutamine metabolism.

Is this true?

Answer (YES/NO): NO